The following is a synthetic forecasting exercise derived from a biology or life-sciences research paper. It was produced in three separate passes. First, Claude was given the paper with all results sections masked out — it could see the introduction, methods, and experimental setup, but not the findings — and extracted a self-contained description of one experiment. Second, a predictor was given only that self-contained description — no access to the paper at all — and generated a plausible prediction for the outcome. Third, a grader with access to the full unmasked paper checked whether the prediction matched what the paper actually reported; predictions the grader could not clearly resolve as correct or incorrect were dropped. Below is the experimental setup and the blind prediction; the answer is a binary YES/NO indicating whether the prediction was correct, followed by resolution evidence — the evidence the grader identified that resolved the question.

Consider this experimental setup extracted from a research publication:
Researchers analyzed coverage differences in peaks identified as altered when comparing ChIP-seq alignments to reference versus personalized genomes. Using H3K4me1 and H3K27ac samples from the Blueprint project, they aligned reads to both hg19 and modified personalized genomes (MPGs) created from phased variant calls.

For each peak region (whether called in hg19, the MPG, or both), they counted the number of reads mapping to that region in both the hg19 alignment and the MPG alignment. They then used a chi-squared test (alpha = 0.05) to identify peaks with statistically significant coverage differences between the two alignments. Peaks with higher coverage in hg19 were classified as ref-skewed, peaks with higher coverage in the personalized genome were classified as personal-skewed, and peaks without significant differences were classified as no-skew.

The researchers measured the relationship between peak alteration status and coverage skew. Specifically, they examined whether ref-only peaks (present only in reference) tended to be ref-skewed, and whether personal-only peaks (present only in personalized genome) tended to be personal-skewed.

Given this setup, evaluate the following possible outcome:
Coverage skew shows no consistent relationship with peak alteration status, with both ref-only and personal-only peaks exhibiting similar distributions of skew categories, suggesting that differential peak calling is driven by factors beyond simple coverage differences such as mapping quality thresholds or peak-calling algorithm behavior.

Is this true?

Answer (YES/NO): NO